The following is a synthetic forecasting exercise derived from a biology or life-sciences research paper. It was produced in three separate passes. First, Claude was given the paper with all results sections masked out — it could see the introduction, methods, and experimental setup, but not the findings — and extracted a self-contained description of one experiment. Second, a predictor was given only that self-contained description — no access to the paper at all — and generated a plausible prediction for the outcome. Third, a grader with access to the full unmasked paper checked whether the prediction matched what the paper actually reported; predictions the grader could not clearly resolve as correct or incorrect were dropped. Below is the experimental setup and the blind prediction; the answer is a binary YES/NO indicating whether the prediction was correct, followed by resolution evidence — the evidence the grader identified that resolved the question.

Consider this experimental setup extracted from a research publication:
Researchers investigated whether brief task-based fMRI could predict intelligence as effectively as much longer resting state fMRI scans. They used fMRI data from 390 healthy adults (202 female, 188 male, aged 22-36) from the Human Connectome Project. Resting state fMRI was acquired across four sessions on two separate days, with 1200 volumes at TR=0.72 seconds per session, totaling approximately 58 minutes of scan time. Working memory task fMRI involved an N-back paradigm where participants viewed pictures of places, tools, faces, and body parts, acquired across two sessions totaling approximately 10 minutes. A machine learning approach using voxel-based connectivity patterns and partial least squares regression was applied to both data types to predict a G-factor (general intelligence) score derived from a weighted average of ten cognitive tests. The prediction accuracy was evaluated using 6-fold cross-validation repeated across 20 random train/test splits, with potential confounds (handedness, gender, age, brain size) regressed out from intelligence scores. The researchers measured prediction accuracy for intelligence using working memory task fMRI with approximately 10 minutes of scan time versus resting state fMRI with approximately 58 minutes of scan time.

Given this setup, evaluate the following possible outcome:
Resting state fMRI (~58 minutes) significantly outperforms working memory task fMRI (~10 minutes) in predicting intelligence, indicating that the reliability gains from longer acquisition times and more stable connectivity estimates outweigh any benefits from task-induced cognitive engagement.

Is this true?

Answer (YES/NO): NO